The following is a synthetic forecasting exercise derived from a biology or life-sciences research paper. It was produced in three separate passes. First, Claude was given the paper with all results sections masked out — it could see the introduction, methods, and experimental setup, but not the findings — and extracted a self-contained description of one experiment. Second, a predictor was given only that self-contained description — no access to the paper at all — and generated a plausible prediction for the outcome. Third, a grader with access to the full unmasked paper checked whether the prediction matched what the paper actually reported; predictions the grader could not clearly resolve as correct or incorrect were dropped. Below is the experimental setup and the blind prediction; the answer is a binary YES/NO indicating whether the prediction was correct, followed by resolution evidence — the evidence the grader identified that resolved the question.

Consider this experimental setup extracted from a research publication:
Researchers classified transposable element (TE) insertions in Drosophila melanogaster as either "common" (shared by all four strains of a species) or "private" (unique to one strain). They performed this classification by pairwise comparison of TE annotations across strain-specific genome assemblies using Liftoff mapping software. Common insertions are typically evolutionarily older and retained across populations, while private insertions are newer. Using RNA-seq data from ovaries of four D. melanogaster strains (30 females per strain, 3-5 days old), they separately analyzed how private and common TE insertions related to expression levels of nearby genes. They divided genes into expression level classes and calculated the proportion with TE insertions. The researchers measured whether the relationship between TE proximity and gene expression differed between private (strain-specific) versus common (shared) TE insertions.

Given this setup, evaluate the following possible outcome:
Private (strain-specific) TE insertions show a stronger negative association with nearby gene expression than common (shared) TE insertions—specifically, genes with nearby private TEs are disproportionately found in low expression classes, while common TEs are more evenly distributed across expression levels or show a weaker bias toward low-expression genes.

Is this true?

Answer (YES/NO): NO